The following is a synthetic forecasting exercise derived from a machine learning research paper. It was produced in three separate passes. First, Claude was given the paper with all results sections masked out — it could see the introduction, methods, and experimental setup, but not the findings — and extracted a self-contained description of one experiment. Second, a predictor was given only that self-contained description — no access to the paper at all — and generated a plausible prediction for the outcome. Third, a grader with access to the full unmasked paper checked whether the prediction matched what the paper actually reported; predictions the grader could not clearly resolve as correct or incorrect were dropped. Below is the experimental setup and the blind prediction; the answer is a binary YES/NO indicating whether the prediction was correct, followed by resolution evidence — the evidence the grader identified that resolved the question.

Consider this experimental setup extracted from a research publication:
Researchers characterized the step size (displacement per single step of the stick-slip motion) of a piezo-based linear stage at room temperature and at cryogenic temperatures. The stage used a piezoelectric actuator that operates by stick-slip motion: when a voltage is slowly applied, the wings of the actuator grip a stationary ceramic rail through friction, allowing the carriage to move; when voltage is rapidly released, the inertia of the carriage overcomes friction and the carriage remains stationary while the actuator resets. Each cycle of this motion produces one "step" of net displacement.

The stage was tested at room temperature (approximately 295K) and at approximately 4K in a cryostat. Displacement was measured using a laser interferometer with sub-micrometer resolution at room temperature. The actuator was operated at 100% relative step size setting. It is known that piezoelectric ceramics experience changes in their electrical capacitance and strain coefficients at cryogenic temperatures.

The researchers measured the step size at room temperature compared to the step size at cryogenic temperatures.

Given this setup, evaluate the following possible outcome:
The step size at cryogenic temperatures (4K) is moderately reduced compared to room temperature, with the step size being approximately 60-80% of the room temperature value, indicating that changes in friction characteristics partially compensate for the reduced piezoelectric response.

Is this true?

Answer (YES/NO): NO